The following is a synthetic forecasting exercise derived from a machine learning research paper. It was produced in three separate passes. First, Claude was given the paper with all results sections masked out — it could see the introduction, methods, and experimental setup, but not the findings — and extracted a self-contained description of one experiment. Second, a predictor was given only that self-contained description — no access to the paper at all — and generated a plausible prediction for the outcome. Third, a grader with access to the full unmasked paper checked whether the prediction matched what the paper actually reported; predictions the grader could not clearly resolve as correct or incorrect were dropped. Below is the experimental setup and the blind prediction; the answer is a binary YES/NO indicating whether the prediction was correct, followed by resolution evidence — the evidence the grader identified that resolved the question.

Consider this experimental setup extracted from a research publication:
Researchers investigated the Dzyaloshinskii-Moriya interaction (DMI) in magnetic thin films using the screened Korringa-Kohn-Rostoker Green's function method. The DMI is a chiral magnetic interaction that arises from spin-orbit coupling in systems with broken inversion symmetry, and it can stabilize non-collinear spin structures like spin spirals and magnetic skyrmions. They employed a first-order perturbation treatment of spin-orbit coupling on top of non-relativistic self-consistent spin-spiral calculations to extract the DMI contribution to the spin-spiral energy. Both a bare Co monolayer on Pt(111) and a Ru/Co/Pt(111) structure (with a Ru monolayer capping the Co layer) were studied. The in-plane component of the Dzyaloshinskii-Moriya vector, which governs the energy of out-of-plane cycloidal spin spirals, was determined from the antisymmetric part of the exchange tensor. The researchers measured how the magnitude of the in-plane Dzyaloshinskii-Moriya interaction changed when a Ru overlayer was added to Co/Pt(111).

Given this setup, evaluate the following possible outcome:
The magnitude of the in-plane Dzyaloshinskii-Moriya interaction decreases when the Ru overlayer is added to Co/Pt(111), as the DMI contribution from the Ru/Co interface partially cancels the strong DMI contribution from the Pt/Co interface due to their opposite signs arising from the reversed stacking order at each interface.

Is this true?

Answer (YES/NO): NO